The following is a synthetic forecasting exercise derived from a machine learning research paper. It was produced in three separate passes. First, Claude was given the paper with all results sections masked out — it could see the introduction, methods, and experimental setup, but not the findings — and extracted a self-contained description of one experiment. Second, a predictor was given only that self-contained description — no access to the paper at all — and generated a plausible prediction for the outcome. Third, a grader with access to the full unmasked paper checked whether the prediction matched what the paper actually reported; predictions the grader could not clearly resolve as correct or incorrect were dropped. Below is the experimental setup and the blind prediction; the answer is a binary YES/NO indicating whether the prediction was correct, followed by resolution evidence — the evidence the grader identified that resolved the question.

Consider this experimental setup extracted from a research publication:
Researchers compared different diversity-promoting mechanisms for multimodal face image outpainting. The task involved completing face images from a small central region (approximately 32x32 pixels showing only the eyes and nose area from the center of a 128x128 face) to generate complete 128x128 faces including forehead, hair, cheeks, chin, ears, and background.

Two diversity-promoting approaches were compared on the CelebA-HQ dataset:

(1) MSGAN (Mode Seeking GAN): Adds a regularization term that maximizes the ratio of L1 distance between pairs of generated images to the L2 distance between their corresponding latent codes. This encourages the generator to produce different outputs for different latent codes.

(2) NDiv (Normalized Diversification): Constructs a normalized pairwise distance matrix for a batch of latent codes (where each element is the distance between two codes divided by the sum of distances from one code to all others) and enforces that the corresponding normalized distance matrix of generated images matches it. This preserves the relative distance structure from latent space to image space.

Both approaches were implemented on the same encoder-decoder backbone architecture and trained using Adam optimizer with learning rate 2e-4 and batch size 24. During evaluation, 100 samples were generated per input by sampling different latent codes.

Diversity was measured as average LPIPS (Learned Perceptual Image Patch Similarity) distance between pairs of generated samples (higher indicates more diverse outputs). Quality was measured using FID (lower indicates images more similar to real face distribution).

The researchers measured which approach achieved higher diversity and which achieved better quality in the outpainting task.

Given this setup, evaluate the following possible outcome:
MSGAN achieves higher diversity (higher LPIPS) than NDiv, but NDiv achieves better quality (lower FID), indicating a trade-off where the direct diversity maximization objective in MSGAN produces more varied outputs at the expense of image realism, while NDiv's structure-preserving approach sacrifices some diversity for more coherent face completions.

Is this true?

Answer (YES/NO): NO